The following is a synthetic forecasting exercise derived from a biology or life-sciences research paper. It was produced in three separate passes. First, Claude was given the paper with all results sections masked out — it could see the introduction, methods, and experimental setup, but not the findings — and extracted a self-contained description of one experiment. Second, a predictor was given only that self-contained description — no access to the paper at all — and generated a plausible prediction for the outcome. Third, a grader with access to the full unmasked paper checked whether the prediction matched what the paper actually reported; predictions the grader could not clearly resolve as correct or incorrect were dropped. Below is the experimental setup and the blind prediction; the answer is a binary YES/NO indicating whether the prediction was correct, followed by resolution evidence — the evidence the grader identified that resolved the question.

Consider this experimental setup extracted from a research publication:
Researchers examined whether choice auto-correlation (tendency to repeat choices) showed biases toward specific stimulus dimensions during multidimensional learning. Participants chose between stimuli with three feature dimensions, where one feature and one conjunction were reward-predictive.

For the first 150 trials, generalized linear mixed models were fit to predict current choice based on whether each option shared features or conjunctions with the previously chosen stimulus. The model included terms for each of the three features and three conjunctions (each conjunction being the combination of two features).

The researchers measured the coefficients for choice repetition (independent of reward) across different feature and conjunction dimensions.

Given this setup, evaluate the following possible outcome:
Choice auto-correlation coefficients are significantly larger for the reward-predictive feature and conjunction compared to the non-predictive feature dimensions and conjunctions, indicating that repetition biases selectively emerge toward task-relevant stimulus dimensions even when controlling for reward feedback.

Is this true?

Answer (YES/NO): NO